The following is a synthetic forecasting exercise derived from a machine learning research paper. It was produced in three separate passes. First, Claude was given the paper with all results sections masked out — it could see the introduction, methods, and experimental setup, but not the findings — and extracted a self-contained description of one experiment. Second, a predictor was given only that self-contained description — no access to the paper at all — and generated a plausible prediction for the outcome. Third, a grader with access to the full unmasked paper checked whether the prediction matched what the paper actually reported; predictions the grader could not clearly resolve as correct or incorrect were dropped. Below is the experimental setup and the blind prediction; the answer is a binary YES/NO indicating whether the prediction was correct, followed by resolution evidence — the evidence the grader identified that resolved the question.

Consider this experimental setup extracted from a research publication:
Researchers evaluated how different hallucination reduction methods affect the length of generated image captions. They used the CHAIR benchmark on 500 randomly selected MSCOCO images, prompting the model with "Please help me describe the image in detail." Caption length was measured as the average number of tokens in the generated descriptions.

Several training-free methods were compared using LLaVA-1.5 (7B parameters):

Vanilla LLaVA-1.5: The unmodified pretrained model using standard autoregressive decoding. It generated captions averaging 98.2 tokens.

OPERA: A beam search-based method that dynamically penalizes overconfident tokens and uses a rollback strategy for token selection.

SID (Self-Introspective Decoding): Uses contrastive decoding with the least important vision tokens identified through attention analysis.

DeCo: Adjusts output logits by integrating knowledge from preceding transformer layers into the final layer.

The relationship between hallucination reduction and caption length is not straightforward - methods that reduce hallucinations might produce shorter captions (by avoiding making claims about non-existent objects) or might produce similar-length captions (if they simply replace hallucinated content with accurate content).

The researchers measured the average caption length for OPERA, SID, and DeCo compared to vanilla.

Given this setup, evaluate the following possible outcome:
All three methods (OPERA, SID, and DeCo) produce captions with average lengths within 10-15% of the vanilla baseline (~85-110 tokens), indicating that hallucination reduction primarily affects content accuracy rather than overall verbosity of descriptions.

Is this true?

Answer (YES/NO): YES